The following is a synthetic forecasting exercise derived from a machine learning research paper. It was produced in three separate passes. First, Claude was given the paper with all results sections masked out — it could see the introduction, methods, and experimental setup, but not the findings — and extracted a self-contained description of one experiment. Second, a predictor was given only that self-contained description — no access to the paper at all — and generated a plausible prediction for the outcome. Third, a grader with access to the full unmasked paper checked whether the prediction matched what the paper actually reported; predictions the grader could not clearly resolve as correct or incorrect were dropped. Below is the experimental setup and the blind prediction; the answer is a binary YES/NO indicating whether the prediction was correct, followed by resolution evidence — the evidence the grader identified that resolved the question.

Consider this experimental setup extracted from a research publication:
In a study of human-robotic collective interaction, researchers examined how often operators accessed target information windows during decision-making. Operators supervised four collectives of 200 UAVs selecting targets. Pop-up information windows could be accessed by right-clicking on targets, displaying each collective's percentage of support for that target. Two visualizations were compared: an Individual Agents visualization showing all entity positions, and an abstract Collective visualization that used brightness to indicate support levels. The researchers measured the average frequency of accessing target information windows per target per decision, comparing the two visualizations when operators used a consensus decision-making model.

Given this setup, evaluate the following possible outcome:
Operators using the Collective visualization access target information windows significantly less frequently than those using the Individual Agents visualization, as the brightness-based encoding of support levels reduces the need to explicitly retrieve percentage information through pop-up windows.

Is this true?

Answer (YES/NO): YES